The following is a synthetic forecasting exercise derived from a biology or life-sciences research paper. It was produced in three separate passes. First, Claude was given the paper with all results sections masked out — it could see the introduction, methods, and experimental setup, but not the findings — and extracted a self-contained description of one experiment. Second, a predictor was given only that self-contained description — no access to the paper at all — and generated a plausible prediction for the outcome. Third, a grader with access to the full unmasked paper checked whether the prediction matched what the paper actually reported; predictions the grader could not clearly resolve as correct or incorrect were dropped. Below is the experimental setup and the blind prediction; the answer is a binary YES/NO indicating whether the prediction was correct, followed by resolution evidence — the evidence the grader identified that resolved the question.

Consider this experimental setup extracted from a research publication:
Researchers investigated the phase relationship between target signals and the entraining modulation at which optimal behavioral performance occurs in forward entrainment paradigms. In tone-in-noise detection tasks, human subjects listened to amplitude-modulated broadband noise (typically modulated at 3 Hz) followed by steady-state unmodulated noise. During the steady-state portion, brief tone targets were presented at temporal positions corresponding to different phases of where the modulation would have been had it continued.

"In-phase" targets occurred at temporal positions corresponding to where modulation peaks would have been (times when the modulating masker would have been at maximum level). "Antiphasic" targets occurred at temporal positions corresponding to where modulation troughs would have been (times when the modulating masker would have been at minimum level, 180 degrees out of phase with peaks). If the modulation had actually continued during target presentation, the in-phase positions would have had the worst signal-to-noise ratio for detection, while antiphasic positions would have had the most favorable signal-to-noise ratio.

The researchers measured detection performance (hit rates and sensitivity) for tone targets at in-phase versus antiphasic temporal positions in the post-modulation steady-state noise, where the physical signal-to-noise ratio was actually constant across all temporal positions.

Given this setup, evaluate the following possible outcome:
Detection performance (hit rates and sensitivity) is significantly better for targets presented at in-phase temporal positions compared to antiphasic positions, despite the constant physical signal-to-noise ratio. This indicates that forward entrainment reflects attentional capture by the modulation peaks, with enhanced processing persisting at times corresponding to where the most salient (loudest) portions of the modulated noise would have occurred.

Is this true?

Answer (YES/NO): NO